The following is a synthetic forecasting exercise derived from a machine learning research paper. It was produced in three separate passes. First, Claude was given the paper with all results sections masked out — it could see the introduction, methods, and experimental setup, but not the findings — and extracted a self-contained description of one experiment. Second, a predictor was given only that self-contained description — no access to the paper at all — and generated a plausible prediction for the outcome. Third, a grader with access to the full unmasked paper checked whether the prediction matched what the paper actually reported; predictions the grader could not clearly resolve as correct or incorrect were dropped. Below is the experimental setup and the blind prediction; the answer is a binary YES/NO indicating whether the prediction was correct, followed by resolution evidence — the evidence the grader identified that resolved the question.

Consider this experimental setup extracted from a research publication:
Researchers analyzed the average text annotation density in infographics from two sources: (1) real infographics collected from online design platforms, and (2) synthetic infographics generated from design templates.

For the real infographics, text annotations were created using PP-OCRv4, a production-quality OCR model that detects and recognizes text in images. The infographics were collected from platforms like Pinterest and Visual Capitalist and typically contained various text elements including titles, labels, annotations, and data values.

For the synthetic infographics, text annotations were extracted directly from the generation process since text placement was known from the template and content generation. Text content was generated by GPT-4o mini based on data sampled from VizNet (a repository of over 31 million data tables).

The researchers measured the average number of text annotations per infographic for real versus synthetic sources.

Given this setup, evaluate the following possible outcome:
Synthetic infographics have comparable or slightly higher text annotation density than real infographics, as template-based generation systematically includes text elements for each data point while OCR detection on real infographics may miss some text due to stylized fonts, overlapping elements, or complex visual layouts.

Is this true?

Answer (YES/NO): YES